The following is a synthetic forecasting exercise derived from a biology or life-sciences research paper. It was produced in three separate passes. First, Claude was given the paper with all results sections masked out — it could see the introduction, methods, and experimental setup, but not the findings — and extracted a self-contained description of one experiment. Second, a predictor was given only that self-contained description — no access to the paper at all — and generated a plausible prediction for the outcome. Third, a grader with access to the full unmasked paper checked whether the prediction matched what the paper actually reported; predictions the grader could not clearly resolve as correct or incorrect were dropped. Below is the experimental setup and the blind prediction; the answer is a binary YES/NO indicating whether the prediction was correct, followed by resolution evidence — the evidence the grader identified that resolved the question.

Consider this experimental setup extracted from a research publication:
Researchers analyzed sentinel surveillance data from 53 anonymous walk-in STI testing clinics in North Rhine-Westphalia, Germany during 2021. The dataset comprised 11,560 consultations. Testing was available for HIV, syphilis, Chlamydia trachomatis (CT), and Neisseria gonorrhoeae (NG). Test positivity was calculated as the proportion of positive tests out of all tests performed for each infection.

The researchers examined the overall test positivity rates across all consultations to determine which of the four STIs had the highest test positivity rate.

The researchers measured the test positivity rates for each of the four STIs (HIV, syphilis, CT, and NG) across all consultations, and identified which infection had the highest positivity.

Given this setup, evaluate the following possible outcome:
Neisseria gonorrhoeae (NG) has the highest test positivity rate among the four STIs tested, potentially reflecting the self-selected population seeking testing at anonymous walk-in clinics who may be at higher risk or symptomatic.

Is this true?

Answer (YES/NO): NO